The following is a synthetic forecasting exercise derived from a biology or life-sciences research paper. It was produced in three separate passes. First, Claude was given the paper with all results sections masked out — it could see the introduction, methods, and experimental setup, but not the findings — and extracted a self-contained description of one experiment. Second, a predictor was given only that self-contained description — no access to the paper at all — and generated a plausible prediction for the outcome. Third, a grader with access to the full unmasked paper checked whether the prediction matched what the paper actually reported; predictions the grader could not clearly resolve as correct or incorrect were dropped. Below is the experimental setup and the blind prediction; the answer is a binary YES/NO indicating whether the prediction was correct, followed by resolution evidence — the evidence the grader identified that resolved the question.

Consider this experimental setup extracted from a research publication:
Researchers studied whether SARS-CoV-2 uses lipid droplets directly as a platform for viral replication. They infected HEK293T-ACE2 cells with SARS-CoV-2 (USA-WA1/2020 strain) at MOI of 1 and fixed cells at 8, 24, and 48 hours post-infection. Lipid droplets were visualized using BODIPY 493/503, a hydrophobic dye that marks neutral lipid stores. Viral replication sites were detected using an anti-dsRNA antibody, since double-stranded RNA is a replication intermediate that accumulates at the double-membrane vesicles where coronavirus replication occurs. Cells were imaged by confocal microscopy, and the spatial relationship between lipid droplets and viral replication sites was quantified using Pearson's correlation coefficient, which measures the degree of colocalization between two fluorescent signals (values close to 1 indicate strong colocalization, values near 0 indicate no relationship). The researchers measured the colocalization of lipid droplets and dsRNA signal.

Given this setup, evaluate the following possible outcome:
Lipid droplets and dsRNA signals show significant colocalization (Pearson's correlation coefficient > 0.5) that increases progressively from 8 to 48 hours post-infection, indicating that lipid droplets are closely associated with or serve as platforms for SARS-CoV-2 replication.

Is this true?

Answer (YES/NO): NO